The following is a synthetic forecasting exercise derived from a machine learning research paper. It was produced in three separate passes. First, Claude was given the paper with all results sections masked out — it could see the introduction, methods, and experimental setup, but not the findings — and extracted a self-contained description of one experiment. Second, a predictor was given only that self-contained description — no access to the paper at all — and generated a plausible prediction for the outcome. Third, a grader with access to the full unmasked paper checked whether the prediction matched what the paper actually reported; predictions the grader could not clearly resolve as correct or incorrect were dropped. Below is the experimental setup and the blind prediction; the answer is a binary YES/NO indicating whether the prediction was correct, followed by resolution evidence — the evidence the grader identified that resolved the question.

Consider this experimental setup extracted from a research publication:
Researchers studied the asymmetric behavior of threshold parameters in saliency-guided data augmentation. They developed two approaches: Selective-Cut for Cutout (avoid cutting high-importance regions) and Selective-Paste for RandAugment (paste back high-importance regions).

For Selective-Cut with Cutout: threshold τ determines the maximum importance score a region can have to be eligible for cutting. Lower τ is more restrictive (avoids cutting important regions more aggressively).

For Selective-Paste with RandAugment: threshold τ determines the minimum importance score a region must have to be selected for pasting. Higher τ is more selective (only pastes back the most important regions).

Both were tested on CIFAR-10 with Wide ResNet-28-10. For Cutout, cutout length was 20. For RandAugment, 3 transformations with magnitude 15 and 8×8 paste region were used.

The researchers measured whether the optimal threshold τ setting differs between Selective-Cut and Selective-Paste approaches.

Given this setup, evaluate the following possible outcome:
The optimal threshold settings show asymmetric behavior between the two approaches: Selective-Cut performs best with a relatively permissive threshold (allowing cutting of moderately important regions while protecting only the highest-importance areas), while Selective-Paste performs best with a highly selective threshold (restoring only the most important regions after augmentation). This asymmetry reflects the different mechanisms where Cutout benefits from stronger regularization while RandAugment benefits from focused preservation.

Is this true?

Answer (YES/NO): NO